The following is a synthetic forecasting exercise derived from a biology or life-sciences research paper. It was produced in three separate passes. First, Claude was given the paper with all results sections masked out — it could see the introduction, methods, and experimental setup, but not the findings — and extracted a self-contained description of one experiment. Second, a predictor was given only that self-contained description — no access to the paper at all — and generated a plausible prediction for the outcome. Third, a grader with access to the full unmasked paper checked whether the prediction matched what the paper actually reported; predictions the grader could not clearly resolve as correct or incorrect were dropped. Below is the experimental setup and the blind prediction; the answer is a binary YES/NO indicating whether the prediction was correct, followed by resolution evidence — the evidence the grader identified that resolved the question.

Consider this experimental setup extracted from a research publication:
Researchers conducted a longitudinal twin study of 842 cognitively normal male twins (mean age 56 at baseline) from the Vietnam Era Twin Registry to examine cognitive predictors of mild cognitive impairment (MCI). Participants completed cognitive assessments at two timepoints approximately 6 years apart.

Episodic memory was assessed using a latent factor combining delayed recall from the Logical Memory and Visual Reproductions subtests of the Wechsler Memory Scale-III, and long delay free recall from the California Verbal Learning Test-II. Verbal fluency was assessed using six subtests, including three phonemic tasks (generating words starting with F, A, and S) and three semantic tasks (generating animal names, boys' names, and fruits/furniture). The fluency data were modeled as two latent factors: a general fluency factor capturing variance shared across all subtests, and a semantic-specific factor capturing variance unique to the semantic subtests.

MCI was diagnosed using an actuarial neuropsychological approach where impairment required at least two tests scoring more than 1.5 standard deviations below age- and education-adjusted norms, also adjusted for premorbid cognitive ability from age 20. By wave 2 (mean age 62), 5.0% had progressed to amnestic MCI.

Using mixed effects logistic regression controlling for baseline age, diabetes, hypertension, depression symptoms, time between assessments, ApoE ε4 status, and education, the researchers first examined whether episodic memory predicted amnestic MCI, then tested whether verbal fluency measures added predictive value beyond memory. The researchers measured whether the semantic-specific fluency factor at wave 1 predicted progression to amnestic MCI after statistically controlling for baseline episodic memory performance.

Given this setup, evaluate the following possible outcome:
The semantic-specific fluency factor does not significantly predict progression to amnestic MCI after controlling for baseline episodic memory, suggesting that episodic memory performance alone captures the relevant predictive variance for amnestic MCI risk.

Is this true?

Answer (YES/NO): NO